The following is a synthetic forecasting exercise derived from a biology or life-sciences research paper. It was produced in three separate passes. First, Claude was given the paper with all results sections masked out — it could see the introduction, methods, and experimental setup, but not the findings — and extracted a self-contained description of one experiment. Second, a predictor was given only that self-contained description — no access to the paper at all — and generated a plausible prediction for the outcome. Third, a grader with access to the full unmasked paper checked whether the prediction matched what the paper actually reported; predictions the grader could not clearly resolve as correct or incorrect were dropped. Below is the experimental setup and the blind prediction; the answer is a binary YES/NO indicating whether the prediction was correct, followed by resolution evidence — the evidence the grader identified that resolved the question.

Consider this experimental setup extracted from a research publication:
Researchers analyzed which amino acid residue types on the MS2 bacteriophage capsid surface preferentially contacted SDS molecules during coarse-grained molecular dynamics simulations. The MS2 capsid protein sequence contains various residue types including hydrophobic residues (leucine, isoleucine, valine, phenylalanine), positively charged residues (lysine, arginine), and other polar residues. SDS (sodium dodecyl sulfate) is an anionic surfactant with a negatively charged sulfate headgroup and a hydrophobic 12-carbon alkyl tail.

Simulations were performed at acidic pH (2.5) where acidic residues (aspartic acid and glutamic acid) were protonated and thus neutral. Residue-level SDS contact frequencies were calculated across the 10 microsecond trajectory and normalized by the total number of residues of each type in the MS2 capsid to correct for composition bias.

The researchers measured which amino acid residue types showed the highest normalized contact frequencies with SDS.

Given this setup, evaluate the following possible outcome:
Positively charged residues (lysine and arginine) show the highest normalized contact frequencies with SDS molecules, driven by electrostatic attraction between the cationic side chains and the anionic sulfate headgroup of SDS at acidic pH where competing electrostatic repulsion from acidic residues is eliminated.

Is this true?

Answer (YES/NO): NO